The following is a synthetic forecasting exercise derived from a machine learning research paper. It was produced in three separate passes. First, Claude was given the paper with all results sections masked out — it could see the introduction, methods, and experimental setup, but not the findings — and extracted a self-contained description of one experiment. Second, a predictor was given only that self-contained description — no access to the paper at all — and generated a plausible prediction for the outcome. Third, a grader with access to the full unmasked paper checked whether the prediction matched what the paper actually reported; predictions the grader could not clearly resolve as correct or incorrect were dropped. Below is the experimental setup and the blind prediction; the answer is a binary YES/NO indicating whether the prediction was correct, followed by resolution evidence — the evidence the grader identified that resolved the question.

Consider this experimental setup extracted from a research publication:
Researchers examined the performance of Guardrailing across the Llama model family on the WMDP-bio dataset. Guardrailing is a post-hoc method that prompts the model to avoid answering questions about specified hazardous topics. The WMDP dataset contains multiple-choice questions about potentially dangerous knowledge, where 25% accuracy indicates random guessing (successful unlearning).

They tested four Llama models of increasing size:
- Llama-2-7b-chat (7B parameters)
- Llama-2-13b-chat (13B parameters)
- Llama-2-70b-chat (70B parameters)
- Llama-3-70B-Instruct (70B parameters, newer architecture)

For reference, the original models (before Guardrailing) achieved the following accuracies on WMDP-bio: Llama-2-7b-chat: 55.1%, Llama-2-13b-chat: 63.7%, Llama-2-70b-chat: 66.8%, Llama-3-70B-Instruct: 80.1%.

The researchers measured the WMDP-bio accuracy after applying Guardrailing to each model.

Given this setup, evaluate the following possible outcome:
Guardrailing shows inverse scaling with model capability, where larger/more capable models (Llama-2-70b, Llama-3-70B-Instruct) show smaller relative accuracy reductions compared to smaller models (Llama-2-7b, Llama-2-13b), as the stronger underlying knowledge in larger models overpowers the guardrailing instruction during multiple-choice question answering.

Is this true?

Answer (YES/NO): YES